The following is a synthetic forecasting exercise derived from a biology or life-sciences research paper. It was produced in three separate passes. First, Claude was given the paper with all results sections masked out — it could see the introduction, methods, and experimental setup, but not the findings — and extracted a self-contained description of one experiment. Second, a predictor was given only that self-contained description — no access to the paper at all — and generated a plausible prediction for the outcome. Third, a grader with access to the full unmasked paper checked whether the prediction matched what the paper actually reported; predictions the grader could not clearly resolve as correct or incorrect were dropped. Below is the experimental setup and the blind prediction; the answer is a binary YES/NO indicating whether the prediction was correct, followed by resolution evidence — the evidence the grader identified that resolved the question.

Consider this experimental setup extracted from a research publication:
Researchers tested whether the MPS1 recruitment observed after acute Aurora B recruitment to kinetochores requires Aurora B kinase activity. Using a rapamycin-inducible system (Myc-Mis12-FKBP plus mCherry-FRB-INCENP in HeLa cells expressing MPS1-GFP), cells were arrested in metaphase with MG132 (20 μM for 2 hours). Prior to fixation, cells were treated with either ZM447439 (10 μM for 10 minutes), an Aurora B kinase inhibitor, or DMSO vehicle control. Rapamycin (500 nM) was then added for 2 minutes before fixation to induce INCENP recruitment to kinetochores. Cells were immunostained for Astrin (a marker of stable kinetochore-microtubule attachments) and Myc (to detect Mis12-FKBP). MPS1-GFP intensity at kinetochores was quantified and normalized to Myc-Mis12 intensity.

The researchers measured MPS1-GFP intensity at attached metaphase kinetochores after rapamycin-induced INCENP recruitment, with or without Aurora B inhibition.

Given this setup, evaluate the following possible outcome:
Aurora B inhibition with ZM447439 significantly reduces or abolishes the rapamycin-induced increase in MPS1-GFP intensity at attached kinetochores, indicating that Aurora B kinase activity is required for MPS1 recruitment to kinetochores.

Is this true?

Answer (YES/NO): YES